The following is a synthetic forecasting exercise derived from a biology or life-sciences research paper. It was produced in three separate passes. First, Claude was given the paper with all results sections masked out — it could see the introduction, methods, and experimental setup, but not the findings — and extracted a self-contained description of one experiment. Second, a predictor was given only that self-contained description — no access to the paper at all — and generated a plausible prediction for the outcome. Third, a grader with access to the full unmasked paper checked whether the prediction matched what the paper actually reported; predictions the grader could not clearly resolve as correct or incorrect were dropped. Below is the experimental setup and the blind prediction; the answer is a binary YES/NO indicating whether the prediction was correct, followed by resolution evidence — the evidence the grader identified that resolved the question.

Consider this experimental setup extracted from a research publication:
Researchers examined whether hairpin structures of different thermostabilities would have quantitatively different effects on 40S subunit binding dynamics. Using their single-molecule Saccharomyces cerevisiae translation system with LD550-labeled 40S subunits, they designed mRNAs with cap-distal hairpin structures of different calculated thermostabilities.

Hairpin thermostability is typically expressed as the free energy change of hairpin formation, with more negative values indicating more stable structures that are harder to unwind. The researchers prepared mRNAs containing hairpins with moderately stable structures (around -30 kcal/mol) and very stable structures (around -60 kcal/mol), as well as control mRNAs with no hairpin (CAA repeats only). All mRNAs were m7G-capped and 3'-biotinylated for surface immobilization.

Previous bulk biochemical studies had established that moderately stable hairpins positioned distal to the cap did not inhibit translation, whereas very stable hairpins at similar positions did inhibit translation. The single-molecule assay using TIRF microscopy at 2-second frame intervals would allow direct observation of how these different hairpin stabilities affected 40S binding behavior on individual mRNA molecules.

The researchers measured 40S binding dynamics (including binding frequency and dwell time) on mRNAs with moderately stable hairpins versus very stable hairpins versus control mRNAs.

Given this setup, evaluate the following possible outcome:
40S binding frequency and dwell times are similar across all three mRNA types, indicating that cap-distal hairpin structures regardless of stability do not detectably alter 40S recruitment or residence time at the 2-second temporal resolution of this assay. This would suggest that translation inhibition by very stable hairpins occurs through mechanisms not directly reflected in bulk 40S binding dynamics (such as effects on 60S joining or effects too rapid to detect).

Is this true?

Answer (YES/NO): NO